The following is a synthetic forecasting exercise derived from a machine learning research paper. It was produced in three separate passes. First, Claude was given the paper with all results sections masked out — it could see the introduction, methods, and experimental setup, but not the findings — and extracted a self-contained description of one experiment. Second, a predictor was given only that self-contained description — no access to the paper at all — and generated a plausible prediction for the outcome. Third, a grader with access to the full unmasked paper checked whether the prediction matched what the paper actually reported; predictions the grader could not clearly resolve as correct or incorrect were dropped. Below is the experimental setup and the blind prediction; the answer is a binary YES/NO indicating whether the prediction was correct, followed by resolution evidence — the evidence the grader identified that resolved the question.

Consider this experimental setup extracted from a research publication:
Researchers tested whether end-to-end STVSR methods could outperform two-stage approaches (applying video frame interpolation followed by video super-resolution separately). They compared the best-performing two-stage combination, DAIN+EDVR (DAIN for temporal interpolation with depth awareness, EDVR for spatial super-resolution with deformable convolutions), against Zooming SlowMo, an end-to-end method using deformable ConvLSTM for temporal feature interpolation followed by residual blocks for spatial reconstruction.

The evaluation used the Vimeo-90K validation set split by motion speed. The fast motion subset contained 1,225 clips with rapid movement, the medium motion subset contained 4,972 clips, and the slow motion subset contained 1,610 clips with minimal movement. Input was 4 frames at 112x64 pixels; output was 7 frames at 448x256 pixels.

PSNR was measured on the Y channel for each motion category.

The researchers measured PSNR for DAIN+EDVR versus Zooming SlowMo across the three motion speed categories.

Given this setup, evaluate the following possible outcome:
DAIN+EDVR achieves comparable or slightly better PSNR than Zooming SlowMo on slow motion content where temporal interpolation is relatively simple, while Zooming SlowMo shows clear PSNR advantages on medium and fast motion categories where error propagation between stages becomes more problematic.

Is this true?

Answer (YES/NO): NO